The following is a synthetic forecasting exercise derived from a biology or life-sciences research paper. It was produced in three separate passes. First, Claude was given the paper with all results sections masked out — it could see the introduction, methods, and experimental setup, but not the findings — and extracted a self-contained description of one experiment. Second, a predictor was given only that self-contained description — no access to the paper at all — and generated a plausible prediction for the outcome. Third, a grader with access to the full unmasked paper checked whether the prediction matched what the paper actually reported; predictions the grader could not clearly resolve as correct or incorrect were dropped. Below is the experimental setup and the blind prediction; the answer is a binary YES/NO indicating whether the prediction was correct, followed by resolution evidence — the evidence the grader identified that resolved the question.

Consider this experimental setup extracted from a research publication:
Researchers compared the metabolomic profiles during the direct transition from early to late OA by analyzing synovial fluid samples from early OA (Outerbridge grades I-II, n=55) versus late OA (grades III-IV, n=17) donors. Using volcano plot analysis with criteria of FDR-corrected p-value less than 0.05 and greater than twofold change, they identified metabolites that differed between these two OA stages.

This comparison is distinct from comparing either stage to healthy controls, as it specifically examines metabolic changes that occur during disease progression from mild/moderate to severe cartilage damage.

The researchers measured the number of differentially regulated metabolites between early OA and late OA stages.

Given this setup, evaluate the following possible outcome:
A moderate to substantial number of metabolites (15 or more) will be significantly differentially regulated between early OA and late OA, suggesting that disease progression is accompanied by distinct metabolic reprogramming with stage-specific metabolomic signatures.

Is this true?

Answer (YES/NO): YES